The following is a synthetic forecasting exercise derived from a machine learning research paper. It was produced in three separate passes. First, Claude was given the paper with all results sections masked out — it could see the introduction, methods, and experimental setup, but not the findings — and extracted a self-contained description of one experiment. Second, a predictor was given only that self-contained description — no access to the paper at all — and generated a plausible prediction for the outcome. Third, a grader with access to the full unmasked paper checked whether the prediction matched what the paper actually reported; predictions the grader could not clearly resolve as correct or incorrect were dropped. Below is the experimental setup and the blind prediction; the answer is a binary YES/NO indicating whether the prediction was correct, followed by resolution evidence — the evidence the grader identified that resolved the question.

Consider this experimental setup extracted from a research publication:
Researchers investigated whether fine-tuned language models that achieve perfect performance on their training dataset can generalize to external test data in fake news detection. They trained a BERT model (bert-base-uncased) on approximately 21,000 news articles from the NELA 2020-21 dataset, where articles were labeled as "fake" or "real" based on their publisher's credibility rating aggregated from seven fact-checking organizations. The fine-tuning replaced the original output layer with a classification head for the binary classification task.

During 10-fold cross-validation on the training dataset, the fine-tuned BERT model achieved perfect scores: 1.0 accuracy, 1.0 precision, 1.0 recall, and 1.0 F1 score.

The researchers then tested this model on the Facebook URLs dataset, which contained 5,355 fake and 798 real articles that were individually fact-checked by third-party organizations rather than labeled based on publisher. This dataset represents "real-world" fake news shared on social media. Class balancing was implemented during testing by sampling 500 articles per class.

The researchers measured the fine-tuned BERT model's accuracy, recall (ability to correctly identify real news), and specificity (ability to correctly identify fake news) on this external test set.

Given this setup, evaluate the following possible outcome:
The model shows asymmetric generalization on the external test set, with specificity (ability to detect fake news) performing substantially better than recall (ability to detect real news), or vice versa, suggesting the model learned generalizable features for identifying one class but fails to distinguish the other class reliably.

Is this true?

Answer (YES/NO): YES